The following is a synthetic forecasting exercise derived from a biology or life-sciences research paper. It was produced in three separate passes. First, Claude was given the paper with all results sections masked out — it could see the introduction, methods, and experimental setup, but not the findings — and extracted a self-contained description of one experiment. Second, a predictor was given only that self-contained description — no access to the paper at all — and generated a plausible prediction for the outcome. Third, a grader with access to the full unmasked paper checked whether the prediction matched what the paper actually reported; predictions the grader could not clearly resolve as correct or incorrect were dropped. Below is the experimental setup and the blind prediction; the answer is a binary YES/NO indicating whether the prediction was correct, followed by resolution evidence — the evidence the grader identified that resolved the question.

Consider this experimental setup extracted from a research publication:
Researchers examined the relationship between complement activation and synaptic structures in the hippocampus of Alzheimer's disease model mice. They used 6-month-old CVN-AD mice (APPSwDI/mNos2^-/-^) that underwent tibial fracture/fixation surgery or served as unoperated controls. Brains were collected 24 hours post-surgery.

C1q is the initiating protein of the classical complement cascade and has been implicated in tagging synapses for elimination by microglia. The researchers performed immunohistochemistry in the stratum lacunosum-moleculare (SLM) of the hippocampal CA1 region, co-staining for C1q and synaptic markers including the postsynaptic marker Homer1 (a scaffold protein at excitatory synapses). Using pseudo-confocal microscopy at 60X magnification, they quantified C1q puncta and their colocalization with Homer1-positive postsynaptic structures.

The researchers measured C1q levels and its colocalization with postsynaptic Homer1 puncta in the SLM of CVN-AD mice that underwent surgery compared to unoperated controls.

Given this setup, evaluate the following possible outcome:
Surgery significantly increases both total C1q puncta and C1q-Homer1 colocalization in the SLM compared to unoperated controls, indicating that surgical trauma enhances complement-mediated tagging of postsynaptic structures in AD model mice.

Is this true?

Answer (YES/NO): NO